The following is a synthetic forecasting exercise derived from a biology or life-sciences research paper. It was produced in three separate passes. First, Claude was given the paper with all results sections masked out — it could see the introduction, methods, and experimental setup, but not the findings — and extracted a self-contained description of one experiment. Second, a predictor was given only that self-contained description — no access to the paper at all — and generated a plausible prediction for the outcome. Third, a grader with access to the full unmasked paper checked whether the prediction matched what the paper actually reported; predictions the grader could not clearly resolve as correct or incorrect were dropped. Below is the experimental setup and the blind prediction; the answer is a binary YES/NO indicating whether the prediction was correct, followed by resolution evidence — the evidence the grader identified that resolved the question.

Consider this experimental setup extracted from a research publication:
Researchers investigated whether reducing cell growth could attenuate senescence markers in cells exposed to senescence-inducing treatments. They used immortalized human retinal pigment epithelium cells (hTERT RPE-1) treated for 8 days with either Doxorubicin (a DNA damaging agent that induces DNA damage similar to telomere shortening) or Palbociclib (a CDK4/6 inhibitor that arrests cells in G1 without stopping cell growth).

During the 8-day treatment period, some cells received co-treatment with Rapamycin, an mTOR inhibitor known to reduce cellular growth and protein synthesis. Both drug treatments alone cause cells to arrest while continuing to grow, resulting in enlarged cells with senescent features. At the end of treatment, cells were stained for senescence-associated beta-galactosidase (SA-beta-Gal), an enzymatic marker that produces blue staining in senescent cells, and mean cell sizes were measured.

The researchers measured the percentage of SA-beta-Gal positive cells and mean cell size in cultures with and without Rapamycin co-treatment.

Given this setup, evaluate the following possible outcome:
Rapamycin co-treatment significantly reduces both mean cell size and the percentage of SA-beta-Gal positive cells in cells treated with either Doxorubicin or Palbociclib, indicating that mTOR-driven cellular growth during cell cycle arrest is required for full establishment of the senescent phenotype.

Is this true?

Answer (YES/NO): YES